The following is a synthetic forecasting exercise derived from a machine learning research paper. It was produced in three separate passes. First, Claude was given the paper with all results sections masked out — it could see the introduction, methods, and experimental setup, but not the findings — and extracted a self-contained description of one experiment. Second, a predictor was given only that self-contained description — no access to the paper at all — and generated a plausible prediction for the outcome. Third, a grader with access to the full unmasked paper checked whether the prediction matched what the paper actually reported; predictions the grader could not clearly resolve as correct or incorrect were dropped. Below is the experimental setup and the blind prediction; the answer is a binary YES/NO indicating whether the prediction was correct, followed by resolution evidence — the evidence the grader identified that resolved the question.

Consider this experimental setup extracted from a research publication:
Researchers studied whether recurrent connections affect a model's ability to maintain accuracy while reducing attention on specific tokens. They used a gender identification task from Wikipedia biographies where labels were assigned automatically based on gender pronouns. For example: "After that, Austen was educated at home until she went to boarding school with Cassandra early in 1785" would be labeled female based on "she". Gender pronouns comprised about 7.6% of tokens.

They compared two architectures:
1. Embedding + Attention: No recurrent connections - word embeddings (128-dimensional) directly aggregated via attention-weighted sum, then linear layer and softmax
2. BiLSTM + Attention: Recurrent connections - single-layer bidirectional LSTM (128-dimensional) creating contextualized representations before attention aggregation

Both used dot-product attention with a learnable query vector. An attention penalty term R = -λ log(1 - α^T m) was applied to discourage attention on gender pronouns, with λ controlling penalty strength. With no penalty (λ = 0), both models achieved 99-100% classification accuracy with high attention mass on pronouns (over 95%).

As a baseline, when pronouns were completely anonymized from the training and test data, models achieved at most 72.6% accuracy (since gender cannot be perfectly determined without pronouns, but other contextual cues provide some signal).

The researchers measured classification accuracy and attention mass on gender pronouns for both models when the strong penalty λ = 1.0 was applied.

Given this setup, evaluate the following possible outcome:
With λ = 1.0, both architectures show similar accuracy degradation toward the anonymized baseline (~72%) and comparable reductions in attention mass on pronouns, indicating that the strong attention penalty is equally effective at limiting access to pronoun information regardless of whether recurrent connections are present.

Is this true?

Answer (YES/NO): NO